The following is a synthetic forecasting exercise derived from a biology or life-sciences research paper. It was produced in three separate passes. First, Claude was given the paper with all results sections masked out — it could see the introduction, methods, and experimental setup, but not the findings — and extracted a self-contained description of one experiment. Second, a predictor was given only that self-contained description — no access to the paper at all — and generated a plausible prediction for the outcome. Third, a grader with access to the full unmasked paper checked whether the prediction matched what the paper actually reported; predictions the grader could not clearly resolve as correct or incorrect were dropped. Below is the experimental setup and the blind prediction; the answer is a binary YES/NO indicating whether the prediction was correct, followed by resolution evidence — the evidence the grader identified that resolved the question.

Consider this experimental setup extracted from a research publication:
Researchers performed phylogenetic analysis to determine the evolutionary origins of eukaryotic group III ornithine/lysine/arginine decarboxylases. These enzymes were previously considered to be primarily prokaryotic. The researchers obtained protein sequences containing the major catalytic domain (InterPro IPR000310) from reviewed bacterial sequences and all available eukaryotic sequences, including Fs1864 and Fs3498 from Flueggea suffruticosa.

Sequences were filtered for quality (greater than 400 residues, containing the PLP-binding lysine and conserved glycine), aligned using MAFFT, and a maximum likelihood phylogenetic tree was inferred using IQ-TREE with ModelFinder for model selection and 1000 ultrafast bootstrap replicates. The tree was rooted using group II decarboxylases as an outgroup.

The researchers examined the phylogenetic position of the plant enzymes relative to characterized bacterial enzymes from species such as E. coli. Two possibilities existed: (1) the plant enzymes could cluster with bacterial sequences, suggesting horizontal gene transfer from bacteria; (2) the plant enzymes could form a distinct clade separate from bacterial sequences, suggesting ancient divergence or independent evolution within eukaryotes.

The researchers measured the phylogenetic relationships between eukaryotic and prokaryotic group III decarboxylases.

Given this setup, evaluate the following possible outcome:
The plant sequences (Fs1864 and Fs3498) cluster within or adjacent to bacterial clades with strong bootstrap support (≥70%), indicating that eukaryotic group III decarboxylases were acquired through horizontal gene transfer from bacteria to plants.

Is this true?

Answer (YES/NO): NO